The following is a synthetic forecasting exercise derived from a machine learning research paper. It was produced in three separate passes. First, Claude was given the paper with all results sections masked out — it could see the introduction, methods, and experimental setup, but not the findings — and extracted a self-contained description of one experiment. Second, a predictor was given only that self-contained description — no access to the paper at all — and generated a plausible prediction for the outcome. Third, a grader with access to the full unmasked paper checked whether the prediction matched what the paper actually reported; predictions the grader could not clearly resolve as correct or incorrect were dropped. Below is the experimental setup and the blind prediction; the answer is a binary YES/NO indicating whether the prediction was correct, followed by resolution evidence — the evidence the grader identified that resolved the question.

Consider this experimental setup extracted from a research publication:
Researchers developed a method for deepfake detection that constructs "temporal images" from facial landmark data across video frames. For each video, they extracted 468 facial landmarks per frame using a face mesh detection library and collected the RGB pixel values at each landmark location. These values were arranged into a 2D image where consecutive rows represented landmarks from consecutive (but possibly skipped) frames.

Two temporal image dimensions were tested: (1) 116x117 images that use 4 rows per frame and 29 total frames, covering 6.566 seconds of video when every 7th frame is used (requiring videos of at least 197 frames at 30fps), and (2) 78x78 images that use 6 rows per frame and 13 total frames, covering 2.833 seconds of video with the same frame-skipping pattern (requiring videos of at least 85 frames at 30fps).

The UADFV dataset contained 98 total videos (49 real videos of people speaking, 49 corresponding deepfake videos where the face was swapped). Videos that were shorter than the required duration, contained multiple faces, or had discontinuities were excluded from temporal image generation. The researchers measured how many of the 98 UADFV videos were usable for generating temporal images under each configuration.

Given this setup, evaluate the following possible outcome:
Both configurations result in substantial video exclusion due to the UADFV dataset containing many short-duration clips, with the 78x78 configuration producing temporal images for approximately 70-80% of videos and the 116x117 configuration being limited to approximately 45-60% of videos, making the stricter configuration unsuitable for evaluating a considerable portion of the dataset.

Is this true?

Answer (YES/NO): NO